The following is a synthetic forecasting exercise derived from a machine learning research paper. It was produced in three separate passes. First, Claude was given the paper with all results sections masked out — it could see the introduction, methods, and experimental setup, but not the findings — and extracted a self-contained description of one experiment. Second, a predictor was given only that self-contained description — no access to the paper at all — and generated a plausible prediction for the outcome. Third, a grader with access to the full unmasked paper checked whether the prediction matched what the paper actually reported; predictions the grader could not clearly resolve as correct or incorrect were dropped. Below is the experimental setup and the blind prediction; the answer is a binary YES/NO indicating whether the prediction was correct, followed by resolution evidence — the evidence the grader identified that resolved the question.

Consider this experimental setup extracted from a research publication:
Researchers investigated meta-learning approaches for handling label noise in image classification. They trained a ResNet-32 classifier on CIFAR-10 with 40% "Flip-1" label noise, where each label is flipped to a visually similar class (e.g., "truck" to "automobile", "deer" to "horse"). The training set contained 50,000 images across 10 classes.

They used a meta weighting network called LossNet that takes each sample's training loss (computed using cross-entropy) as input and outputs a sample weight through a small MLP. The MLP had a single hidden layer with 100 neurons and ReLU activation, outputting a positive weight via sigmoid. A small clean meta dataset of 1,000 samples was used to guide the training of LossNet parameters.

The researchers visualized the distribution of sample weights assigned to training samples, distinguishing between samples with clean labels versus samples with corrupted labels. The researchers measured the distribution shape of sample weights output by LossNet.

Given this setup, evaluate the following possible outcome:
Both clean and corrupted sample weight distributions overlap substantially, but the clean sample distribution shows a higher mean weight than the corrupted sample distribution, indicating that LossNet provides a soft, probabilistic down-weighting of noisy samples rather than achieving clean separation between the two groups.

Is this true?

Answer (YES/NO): NO